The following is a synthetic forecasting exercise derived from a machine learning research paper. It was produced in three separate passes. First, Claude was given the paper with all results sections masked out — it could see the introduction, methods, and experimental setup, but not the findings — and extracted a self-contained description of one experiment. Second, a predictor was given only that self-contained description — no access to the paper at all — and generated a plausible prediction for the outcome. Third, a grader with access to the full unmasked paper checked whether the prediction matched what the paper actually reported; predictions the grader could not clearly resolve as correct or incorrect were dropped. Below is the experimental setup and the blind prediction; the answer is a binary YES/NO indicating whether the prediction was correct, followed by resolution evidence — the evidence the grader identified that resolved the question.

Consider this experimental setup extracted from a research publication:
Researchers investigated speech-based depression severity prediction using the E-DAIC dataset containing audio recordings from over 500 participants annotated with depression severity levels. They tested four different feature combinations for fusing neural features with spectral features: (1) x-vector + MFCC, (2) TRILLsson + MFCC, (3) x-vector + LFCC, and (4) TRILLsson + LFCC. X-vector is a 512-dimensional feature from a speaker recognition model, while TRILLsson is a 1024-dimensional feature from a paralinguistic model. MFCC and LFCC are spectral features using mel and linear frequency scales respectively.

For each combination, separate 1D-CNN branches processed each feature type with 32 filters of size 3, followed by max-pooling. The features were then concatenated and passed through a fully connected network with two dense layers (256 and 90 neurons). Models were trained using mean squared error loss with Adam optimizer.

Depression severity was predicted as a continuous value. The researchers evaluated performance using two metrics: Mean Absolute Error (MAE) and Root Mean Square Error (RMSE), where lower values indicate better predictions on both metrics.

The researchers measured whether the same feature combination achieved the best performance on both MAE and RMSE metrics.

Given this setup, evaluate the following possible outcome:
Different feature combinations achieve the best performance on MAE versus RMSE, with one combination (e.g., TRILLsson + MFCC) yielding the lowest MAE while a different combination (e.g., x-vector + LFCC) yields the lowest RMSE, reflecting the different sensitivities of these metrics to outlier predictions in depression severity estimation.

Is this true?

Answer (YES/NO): NO